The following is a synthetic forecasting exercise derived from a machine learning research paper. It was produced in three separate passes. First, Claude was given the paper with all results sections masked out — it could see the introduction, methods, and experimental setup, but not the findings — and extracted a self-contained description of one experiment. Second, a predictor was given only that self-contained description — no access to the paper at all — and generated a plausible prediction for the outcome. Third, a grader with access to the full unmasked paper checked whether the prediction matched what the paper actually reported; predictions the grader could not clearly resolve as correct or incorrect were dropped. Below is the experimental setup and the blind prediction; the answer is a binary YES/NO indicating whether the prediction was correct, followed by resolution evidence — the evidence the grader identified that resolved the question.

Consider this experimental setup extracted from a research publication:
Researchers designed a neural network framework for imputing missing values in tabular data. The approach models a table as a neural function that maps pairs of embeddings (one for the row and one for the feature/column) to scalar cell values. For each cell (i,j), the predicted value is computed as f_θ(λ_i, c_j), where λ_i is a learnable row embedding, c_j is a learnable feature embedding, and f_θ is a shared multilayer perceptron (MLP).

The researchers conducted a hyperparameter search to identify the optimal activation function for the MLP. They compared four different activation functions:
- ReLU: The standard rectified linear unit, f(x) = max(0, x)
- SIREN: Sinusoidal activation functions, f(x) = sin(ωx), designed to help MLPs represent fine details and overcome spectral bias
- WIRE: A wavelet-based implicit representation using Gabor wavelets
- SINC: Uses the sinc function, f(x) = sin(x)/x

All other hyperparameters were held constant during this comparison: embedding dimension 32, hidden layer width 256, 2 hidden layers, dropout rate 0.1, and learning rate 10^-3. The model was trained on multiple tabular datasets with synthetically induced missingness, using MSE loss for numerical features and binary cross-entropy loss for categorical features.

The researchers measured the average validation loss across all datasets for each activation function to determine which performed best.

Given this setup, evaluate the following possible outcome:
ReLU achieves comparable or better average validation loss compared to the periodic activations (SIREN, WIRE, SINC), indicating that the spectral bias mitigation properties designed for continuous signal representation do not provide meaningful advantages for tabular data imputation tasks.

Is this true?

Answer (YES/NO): NO